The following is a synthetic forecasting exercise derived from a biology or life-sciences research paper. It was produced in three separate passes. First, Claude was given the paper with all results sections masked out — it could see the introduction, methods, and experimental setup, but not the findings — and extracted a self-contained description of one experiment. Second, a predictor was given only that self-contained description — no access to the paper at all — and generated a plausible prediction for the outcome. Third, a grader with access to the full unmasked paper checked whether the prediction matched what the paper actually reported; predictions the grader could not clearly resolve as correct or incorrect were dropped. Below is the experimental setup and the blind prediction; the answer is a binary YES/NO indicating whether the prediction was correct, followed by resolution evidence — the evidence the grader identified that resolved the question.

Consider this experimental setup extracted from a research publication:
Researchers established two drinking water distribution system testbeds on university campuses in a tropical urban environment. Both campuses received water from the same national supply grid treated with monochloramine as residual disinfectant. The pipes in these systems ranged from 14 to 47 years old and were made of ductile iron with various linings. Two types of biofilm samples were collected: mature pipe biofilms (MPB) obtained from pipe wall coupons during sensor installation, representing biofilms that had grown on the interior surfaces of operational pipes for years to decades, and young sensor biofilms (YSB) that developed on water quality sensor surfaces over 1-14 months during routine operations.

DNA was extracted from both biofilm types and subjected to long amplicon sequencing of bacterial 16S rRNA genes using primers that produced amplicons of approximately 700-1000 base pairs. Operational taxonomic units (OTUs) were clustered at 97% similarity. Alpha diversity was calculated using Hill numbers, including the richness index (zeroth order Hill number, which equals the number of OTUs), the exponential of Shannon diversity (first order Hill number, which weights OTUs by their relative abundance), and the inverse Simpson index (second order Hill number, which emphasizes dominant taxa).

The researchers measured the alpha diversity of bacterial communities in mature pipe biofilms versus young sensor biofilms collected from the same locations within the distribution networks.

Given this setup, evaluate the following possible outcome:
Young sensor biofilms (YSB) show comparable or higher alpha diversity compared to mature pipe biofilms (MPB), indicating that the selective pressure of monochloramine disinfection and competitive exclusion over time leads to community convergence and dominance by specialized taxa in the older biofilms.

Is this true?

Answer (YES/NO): NO